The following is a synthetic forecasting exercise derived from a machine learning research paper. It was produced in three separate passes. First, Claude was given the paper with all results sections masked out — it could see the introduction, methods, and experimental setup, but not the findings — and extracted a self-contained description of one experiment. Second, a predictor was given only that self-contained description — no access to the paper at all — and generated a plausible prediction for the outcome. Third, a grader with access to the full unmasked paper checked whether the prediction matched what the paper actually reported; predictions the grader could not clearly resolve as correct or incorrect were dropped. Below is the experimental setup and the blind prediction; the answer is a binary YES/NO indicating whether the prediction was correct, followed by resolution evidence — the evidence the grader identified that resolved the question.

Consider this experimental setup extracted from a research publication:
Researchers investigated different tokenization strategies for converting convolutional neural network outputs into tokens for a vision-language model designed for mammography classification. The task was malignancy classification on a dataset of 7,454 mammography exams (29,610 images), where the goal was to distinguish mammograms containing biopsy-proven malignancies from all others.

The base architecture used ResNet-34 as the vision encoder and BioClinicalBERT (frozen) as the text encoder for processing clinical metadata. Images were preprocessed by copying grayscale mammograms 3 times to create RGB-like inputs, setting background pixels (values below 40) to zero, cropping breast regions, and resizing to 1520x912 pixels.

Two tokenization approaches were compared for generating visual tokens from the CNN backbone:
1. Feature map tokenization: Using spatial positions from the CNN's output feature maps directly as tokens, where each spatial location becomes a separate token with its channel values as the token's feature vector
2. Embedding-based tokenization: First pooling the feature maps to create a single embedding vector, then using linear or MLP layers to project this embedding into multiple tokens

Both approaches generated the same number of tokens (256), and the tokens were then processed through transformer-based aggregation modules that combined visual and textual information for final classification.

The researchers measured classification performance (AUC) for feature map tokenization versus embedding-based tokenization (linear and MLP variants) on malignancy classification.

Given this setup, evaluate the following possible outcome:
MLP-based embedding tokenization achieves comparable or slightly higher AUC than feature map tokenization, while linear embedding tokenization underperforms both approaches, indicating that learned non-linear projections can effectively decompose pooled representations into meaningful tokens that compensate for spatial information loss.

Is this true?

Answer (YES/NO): NO